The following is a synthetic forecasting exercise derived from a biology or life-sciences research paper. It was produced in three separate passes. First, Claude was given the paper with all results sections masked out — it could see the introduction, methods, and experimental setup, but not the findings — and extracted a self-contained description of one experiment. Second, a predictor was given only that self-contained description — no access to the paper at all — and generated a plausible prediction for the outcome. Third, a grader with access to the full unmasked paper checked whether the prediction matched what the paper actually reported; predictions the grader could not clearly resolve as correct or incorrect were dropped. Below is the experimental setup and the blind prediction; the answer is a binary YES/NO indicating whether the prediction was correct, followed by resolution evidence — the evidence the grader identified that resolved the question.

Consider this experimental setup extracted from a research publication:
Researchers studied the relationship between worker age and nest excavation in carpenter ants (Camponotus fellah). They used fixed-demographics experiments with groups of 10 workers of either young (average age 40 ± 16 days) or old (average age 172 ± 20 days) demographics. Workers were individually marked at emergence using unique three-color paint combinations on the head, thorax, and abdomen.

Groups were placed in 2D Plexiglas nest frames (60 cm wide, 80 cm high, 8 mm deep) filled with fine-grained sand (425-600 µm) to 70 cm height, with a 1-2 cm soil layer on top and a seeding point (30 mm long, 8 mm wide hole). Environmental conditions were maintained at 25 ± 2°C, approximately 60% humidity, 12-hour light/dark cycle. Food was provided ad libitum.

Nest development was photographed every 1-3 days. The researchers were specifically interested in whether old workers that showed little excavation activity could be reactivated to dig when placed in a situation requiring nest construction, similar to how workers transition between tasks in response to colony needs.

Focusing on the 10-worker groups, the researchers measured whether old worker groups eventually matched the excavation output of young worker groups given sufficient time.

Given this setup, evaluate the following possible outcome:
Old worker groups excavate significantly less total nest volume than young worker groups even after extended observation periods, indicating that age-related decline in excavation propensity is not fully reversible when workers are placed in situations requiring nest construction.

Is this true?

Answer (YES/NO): YES